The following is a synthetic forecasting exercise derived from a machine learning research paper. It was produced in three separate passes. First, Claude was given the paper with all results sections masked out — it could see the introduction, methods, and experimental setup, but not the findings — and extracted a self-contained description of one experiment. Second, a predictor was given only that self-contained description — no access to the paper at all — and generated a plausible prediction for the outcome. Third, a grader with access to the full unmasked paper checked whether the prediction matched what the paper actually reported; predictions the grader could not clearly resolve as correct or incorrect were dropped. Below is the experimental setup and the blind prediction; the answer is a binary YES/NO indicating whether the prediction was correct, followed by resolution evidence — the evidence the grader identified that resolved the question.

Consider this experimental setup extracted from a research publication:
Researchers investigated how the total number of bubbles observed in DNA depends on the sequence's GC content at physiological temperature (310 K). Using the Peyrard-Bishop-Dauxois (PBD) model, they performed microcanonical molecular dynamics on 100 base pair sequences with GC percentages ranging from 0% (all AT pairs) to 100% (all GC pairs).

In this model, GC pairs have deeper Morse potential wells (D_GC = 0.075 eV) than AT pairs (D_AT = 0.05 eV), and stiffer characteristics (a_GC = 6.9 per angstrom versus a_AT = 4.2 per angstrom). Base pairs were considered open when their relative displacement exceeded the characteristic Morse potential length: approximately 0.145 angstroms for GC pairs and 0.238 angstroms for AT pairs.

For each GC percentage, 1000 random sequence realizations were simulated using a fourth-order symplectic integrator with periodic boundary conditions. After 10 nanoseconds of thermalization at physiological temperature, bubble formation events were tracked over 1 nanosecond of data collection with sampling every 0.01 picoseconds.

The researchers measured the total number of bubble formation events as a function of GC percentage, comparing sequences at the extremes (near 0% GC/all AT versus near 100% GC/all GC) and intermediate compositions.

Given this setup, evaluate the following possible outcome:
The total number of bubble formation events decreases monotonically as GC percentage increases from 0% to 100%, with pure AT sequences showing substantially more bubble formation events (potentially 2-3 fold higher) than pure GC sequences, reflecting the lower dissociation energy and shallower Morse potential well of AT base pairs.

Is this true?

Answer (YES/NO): YES